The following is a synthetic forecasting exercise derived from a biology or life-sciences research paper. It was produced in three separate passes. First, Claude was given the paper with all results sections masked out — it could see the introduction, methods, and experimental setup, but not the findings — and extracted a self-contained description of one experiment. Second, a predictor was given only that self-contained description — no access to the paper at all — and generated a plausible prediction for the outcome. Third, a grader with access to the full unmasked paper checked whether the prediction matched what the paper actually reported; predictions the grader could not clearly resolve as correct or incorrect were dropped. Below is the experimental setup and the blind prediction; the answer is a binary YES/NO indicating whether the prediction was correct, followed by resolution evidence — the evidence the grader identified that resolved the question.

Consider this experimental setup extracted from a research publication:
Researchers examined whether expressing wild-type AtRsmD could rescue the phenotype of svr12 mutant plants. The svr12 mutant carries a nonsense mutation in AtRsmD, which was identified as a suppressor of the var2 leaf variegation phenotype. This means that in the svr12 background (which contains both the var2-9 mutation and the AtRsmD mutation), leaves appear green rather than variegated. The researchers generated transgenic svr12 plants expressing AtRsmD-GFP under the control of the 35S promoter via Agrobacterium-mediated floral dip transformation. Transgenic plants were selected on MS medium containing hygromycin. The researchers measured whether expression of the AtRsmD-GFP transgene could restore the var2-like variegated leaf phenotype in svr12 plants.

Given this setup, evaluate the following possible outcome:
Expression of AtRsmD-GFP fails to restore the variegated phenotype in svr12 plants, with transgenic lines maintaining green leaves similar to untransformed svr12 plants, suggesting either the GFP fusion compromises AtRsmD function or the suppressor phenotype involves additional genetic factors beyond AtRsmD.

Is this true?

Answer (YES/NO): NO